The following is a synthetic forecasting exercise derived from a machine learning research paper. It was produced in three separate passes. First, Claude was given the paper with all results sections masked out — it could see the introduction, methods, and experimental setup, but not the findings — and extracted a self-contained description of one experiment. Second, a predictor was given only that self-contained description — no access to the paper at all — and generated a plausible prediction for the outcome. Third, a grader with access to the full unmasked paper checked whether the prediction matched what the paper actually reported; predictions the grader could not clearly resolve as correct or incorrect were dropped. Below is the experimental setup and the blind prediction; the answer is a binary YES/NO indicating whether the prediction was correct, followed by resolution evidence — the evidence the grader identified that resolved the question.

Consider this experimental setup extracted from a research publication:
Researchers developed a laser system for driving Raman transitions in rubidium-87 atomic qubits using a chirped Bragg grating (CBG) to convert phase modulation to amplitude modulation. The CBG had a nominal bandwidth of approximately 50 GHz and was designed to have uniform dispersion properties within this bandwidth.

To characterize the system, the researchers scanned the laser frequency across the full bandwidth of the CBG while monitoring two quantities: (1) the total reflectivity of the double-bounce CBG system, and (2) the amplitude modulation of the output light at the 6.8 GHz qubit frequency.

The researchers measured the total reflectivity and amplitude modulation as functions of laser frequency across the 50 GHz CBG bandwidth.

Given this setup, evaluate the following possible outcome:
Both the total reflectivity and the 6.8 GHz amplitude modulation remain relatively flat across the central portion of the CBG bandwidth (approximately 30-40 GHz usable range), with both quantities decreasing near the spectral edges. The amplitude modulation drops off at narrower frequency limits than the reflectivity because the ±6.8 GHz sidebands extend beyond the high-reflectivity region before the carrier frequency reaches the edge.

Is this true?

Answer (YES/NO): NO